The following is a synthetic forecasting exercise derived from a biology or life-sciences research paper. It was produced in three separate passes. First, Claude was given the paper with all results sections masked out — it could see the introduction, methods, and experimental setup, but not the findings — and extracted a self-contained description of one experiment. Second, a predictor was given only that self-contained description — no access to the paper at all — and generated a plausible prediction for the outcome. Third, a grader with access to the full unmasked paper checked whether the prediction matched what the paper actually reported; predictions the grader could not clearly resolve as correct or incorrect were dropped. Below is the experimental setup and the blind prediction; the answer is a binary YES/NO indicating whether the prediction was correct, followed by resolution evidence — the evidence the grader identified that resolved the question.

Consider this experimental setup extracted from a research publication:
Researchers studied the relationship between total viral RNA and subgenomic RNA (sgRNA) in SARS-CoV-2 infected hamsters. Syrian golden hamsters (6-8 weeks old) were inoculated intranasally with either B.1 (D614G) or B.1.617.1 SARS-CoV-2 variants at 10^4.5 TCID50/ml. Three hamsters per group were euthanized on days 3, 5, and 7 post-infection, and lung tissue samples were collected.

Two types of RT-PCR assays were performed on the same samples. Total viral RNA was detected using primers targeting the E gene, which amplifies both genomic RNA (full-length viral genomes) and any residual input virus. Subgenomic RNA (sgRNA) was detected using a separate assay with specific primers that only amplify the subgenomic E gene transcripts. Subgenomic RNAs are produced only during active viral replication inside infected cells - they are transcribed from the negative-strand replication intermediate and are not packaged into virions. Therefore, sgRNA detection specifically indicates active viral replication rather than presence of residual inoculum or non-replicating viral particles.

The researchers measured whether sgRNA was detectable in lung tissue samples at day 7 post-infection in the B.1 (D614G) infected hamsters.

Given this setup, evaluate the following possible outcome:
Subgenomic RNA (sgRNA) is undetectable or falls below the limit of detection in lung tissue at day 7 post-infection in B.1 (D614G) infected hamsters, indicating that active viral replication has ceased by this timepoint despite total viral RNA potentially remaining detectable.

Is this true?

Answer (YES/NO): YES